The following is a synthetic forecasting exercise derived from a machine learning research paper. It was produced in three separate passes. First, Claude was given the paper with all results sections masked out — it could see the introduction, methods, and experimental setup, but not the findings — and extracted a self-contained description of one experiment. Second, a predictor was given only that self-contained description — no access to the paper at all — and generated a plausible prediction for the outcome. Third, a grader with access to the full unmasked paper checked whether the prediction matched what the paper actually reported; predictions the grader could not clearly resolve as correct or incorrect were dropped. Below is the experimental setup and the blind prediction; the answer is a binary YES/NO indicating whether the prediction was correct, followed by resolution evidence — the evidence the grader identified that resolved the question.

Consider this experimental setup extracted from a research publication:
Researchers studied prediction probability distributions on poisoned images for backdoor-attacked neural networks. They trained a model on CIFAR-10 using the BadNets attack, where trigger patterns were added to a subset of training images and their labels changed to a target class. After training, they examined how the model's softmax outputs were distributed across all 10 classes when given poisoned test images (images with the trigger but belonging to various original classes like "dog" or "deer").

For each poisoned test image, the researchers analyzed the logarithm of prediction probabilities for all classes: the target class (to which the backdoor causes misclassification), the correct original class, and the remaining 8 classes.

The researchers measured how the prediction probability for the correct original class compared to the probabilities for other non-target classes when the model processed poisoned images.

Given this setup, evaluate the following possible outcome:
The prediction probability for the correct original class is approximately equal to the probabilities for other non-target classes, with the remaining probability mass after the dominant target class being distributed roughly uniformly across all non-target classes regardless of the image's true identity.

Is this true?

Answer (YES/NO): NO